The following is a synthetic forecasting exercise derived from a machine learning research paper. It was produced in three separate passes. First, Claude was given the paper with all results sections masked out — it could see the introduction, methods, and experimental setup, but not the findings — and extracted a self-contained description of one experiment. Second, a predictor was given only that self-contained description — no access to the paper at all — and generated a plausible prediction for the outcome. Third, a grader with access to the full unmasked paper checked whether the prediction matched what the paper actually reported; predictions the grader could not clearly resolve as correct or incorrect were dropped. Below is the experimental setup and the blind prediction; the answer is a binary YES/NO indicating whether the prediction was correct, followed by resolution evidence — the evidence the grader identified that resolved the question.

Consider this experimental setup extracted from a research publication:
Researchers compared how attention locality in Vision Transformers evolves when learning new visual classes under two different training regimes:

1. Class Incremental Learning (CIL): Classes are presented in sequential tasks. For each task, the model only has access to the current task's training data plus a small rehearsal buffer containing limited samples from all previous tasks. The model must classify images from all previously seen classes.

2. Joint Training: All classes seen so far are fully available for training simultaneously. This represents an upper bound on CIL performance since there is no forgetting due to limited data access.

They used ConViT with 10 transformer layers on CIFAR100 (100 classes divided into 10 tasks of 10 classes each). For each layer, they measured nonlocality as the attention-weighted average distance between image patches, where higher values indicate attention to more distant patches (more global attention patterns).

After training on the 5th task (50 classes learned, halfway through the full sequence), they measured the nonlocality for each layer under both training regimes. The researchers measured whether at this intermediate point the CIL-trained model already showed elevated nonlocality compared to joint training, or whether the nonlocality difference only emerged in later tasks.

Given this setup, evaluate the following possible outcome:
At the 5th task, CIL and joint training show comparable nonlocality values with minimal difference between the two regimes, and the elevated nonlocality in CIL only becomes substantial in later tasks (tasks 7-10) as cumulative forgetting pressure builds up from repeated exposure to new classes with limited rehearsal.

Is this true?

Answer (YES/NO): NO